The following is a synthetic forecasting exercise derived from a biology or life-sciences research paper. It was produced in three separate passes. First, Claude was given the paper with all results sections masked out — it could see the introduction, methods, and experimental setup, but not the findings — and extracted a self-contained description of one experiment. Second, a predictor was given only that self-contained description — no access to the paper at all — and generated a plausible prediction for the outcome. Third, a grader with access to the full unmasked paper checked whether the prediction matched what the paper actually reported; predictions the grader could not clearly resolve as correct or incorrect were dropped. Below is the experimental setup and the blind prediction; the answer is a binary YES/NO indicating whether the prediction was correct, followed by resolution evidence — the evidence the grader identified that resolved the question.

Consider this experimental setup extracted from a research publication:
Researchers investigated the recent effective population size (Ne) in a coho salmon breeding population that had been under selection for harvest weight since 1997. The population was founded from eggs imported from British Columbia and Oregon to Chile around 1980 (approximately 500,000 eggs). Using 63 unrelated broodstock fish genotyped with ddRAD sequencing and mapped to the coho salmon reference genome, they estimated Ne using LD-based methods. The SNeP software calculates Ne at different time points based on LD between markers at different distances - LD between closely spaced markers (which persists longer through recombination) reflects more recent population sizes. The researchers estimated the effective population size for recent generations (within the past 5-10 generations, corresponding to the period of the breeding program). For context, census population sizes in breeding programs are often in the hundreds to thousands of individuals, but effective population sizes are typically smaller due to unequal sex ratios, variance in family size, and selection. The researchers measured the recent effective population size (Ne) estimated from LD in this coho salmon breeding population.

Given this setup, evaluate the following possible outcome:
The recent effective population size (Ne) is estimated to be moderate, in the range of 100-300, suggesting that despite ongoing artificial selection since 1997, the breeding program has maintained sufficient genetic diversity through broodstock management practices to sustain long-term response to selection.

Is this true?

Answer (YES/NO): YES